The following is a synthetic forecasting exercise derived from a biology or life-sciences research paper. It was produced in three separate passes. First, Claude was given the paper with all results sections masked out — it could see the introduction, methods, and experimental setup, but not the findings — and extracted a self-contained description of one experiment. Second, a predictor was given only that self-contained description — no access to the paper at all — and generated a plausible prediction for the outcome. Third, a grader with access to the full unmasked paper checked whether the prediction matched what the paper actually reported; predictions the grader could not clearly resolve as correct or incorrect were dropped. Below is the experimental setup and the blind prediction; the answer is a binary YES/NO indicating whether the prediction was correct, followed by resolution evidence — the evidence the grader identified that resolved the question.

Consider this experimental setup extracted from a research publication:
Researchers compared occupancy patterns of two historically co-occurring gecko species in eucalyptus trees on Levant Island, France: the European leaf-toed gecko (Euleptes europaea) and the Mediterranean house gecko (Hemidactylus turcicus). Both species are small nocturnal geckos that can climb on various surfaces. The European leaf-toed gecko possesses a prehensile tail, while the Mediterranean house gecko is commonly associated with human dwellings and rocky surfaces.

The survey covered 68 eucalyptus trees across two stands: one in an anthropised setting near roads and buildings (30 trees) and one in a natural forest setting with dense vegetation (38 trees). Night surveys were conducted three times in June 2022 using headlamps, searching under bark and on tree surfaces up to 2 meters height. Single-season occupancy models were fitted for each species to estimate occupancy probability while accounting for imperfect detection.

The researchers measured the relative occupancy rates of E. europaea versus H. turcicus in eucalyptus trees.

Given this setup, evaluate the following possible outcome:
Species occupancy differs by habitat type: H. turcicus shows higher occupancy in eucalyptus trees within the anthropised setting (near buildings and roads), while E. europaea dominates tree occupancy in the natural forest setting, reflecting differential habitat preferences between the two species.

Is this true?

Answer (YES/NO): YES